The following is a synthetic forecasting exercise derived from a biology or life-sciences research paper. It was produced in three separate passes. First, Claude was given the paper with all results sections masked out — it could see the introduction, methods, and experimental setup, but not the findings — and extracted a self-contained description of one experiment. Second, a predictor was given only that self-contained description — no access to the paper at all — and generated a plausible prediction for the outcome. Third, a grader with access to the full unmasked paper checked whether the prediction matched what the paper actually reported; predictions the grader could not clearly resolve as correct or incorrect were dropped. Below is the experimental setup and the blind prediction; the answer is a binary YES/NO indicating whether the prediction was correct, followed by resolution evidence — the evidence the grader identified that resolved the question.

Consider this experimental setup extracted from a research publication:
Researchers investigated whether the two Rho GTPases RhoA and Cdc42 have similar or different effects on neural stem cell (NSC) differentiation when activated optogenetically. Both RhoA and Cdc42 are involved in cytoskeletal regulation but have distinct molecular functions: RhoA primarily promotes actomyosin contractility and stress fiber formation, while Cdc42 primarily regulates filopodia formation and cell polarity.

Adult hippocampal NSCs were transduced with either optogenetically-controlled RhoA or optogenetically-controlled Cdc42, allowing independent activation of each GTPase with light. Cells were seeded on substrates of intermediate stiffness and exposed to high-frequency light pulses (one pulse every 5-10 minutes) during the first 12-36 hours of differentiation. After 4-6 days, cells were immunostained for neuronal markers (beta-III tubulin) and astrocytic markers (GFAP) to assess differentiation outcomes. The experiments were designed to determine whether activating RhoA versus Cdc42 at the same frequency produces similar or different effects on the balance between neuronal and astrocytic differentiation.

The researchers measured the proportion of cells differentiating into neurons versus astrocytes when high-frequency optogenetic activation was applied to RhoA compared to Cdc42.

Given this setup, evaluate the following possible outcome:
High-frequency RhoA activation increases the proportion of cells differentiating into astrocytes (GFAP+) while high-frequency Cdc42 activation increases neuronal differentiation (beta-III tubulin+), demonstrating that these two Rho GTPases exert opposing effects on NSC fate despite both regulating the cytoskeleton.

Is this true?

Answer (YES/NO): NO